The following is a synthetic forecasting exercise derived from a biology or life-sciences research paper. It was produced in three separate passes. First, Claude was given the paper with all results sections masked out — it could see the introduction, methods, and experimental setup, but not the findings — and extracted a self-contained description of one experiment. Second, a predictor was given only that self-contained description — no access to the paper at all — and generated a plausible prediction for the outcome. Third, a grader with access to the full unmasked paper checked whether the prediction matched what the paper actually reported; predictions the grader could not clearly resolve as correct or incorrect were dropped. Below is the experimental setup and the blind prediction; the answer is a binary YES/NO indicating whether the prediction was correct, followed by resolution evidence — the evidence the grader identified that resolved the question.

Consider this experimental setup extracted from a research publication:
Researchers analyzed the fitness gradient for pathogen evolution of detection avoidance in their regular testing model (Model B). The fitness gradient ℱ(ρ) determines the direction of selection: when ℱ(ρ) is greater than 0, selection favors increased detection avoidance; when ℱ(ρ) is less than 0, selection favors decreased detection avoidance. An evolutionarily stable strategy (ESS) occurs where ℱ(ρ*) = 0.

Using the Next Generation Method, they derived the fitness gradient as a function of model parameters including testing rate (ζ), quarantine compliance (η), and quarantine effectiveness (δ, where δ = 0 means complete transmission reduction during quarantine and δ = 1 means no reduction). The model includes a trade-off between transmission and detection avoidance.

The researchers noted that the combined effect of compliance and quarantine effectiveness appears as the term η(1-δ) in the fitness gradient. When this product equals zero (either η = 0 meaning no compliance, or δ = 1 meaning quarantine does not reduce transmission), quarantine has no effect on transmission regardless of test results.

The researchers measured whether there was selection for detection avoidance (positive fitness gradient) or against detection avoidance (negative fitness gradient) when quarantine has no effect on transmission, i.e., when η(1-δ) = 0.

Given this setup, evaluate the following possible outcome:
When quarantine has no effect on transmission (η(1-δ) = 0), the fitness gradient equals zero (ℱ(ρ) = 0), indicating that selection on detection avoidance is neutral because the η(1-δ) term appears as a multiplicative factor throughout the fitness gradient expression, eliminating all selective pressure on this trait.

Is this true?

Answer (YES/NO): NO